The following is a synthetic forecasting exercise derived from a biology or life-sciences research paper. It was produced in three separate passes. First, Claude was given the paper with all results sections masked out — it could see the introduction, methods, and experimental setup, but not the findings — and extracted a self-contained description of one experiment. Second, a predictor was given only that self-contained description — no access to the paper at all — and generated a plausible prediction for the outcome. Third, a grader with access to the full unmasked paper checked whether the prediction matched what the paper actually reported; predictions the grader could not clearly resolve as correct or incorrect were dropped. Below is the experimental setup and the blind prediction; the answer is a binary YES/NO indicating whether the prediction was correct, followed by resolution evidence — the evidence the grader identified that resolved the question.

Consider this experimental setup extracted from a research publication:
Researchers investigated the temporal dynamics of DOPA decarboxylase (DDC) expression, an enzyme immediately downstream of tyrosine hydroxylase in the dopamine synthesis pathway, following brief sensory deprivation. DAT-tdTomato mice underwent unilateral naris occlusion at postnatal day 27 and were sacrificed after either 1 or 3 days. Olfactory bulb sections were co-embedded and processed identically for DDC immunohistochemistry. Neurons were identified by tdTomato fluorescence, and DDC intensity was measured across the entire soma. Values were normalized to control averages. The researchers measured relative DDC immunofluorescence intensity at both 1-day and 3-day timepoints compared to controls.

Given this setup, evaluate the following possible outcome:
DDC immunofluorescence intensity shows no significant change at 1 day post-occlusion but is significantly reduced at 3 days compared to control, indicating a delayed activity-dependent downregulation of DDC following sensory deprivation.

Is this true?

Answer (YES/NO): NO